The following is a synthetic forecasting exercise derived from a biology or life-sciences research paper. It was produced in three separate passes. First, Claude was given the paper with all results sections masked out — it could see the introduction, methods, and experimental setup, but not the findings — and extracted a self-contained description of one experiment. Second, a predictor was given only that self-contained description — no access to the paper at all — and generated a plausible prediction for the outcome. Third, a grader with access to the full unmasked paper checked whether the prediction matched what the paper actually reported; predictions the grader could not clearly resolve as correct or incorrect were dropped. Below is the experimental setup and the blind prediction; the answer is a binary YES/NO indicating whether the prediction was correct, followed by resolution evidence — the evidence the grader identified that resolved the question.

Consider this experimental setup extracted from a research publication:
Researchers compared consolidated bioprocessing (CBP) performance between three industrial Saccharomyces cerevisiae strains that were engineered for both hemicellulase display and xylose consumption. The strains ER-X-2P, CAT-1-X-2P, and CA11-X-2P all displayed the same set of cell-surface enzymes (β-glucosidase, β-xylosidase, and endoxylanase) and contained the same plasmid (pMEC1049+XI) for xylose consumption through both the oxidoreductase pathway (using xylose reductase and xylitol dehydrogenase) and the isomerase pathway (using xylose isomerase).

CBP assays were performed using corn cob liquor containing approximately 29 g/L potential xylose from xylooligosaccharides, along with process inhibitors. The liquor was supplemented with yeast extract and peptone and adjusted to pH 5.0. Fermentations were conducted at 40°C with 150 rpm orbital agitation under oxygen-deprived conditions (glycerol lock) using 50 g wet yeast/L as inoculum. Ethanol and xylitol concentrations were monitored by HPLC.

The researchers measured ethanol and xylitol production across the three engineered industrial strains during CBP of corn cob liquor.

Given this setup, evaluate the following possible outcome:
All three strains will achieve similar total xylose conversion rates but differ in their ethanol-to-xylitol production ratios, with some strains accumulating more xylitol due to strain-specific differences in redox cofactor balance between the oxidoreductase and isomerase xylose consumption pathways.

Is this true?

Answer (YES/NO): NO